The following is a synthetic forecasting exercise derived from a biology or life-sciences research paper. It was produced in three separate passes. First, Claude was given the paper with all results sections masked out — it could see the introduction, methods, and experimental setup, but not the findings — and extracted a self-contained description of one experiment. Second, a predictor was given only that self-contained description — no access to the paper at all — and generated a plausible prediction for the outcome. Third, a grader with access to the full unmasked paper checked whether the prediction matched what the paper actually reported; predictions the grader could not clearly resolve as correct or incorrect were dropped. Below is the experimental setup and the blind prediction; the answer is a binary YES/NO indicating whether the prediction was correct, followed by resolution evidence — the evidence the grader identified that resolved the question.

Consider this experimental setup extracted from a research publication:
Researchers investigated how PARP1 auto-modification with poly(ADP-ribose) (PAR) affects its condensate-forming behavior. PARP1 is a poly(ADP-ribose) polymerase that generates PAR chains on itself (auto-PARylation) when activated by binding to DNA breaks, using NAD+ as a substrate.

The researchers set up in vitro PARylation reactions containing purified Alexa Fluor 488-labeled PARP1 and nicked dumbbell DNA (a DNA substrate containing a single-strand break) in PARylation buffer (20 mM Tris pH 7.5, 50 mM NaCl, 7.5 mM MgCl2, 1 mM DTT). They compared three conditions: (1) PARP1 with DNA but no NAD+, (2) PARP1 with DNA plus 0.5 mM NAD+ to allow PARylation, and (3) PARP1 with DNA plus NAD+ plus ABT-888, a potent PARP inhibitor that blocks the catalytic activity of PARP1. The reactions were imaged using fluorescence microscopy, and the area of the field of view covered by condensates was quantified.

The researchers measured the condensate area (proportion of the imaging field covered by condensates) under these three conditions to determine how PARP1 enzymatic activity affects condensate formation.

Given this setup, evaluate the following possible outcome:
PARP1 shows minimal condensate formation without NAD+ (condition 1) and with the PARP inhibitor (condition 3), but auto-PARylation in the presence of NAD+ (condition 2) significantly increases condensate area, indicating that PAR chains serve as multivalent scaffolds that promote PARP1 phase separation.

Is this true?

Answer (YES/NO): NO